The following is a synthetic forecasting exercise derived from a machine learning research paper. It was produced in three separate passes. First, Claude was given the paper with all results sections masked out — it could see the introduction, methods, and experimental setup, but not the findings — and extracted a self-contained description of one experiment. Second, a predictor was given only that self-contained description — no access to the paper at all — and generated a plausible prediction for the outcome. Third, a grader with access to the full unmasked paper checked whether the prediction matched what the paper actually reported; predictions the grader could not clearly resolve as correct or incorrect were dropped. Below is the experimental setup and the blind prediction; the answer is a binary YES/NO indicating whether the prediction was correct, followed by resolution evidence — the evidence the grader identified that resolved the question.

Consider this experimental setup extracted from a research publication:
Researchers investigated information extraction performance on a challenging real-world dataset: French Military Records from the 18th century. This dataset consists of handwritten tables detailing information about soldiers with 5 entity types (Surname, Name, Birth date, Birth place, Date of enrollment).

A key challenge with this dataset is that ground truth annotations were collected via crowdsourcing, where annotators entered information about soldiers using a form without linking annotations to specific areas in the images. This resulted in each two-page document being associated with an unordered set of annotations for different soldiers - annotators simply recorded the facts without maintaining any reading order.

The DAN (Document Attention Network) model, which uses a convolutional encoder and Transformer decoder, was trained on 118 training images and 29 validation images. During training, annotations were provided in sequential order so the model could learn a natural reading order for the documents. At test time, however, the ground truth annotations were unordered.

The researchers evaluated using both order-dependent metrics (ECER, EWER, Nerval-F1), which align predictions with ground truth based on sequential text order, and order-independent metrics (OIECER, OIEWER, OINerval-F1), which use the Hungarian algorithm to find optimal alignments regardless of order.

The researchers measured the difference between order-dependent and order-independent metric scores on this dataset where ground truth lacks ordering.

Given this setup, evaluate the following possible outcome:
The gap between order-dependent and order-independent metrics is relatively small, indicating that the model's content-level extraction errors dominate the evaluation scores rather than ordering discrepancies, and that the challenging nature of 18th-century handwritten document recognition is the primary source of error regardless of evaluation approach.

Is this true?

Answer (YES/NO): NO